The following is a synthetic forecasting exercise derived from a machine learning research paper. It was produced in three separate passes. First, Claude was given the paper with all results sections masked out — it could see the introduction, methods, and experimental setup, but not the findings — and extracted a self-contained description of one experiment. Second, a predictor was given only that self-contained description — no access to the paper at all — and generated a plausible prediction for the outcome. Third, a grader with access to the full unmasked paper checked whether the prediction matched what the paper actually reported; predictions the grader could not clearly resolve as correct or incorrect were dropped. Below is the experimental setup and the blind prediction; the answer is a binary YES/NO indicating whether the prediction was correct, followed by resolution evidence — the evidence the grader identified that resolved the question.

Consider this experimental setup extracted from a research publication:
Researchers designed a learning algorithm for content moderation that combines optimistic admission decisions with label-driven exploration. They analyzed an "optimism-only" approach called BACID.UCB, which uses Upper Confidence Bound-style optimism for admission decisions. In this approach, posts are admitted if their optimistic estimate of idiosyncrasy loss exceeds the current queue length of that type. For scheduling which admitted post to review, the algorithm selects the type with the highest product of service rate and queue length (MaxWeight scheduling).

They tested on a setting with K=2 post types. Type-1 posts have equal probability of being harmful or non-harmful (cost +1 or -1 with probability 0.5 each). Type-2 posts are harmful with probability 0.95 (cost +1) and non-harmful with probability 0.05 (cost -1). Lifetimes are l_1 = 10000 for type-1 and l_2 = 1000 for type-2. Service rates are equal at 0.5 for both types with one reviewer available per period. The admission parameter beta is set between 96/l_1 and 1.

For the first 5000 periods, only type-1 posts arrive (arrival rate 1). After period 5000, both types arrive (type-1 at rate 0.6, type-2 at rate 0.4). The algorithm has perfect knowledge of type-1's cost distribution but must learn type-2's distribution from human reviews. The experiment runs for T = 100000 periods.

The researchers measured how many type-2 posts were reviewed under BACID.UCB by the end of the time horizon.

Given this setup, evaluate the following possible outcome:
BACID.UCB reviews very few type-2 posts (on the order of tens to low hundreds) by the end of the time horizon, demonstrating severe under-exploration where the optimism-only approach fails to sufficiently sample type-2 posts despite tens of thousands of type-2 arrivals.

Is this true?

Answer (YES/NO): NO